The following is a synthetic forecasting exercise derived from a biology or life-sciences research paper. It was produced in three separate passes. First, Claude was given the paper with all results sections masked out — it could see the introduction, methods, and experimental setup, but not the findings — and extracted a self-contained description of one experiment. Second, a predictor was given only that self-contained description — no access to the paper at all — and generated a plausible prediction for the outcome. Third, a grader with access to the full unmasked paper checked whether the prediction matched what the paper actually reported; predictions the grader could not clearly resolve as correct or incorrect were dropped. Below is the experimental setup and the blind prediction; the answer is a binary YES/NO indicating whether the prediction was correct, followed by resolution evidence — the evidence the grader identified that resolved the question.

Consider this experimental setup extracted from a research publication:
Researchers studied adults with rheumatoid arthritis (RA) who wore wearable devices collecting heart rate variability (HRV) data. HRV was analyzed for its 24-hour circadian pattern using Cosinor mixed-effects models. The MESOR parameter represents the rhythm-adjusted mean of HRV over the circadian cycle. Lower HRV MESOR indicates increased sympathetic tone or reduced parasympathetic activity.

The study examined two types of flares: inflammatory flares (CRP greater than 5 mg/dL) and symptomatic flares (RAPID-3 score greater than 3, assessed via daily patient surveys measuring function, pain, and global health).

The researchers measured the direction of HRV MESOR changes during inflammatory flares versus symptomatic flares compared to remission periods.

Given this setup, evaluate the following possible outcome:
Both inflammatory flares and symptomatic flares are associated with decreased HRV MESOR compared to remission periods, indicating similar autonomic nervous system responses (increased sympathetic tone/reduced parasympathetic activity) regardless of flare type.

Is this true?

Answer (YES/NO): YES